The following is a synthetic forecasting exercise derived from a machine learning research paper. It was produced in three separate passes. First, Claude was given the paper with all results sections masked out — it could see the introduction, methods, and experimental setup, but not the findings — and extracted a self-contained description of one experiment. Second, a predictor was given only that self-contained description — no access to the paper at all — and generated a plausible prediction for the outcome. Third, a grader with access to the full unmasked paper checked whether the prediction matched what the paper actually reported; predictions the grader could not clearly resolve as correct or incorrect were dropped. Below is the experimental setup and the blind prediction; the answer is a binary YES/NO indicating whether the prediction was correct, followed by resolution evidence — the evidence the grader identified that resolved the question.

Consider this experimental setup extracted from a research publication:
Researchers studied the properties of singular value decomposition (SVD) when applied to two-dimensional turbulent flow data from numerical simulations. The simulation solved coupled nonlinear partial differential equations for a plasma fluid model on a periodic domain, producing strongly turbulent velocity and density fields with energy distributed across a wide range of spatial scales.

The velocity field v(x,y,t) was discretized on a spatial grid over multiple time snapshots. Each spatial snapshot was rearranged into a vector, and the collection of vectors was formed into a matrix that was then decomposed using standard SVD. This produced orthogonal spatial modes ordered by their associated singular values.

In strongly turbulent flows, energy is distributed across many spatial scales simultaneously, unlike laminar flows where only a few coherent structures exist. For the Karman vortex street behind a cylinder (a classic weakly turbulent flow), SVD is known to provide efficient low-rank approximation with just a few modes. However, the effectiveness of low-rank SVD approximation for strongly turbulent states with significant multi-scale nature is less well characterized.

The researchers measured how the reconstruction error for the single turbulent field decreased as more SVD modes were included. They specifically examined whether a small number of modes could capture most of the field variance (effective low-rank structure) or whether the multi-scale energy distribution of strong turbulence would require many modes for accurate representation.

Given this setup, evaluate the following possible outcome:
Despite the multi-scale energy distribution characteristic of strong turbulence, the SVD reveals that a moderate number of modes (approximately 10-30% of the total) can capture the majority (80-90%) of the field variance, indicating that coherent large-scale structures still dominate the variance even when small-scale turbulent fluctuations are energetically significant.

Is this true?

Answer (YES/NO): NO